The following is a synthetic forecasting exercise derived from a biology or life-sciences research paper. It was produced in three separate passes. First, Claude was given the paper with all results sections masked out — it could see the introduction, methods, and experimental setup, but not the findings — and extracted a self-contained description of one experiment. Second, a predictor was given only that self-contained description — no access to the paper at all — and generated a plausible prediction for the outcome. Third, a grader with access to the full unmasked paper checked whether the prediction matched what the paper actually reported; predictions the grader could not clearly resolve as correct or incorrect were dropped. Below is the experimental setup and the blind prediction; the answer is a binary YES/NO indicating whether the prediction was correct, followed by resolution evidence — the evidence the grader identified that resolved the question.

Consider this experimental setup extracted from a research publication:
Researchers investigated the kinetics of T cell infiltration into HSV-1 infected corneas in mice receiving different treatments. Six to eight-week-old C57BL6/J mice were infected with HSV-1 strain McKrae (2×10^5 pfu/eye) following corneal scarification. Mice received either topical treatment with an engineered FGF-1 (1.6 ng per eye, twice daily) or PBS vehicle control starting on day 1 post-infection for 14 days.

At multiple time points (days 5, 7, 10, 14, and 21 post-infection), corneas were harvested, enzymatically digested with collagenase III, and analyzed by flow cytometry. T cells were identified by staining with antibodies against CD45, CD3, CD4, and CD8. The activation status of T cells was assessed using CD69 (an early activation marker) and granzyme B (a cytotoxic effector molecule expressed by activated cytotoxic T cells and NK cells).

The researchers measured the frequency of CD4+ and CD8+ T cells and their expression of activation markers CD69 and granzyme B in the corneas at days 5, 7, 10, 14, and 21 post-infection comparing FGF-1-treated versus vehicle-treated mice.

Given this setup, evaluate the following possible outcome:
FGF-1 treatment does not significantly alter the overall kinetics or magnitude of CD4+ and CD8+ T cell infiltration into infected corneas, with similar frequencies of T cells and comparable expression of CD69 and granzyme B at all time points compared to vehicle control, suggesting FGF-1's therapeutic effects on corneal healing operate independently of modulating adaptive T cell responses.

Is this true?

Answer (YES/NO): YES